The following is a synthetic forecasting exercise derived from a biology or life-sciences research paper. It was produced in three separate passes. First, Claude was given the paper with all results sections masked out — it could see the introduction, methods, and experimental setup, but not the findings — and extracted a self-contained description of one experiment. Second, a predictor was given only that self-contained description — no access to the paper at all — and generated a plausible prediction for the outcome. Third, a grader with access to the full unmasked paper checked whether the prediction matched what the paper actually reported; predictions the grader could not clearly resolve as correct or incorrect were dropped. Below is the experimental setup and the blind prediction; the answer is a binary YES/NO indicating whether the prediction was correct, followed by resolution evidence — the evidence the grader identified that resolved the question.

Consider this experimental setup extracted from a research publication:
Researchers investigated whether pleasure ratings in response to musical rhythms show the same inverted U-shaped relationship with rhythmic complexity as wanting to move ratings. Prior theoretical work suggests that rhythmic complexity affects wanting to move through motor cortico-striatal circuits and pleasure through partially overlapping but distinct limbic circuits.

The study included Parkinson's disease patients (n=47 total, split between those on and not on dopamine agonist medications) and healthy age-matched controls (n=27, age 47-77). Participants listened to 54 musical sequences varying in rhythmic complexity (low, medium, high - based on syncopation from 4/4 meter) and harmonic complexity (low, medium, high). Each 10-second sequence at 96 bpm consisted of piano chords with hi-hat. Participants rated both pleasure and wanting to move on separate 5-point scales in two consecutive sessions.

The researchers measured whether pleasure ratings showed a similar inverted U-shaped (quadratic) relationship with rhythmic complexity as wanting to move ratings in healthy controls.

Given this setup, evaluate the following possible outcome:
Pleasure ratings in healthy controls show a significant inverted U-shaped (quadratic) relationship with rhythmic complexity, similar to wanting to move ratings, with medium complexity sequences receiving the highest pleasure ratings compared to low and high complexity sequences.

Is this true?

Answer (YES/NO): NO